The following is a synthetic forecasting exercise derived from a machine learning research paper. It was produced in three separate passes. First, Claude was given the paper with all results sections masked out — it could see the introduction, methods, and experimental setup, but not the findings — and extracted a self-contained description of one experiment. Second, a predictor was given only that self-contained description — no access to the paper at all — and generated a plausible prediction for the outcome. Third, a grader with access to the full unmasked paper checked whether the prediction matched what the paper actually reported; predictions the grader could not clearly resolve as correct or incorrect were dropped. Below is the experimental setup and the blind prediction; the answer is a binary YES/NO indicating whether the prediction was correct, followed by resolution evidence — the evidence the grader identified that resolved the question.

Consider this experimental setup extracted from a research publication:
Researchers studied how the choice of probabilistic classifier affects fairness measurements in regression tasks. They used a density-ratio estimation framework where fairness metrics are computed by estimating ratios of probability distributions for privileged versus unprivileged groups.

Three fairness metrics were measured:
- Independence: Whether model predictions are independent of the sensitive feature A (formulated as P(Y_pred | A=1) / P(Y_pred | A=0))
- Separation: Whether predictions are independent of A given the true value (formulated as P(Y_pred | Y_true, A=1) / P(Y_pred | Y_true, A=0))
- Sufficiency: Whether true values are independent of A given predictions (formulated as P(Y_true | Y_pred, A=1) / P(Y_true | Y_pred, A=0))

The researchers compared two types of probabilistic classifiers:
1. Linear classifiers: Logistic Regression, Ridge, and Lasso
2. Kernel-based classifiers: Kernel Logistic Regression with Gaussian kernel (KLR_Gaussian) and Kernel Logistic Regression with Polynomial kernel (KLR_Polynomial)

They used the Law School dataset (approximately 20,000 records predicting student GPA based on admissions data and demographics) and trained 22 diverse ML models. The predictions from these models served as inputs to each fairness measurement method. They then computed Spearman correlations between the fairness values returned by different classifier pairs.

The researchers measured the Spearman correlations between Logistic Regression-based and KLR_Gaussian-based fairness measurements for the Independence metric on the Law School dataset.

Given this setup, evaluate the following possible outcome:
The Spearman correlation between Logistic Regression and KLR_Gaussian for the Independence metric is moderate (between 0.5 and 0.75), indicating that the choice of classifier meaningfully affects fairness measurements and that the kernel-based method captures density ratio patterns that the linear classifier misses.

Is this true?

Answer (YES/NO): NO